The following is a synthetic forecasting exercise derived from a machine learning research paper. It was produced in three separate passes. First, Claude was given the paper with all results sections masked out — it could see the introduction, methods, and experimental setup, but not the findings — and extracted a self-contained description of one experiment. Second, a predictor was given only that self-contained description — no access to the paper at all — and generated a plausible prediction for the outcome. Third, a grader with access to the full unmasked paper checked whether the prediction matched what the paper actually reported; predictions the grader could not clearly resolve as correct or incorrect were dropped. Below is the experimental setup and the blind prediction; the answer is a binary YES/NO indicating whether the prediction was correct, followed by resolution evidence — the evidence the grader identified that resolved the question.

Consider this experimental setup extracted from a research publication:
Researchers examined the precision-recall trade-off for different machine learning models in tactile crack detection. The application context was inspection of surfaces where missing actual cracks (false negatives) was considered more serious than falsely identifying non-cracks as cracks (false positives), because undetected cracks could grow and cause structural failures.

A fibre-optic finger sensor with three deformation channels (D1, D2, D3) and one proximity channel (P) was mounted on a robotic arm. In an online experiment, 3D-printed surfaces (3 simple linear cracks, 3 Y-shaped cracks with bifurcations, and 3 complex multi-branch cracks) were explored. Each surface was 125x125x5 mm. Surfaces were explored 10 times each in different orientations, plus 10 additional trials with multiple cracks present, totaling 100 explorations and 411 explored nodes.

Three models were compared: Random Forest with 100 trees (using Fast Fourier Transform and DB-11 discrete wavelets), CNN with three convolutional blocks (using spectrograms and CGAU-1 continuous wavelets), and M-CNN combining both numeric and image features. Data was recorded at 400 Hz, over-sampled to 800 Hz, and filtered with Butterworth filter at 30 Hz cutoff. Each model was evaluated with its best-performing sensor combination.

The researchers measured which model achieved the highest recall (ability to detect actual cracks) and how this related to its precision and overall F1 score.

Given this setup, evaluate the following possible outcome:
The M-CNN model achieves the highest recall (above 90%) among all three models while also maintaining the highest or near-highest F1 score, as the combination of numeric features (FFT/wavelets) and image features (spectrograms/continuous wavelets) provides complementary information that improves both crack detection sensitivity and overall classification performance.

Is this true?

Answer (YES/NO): NO